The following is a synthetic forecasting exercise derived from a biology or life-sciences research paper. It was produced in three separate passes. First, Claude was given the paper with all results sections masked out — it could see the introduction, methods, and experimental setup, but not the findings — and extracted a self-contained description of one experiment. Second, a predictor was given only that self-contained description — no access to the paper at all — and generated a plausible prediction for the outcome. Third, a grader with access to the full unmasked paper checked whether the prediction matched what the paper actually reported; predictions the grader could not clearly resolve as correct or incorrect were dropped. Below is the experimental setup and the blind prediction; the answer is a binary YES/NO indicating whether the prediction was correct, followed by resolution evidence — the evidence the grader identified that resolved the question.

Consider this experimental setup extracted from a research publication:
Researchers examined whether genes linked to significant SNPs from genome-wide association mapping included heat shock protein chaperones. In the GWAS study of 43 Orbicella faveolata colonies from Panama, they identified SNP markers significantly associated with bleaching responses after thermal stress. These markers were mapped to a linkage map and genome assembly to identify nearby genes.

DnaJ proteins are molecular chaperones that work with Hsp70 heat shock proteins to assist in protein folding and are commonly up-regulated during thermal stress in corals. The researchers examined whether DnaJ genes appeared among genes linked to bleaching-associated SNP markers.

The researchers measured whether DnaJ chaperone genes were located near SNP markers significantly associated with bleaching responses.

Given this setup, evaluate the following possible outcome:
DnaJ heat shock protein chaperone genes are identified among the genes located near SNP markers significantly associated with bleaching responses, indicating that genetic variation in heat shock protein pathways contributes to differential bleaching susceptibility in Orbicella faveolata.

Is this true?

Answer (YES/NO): YES